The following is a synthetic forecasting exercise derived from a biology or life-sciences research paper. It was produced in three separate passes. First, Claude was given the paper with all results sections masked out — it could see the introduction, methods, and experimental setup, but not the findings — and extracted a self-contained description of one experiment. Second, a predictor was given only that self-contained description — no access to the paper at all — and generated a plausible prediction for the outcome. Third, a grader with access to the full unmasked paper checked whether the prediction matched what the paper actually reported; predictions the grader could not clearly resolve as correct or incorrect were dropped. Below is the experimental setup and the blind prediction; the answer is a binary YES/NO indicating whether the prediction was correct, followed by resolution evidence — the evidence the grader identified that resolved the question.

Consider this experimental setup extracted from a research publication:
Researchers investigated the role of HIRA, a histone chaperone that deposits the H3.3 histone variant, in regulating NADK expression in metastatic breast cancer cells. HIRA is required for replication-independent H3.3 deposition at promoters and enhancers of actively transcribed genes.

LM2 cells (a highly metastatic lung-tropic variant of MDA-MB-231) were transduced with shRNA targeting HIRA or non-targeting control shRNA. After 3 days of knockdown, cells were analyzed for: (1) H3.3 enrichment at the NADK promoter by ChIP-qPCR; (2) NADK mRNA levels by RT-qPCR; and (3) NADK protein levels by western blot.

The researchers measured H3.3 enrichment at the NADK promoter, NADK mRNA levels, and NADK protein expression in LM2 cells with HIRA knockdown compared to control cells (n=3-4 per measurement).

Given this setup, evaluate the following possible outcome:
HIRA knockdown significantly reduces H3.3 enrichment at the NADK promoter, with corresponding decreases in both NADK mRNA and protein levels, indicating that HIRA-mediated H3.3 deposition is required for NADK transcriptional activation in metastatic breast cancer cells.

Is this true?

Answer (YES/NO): YES